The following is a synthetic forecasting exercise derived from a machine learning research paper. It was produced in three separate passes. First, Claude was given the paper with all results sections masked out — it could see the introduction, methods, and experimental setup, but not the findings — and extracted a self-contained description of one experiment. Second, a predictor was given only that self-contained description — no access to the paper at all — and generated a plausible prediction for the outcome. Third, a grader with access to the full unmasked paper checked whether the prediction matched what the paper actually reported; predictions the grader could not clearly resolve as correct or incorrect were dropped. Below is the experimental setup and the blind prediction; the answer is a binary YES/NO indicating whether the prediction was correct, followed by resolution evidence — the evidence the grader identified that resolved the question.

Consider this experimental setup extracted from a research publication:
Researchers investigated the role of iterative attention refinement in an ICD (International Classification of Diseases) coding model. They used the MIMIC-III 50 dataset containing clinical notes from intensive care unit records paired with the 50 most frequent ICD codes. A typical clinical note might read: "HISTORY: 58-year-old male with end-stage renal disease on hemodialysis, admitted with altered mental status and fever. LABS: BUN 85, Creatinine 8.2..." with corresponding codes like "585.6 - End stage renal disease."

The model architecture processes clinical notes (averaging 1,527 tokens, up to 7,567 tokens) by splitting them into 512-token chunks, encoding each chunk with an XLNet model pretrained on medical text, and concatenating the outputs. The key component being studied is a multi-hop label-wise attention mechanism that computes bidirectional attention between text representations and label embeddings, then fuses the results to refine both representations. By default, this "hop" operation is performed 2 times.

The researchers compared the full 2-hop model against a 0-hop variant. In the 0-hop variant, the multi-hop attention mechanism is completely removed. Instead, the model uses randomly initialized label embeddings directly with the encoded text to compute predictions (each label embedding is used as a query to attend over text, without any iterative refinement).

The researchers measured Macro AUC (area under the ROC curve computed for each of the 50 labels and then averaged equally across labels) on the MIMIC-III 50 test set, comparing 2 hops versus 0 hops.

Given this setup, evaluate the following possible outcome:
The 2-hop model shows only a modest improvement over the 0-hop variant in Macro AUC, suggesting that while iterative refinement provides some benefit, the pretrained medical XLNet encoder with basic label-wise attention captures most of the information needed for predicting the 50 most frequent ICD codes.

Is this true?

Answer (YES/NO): NO